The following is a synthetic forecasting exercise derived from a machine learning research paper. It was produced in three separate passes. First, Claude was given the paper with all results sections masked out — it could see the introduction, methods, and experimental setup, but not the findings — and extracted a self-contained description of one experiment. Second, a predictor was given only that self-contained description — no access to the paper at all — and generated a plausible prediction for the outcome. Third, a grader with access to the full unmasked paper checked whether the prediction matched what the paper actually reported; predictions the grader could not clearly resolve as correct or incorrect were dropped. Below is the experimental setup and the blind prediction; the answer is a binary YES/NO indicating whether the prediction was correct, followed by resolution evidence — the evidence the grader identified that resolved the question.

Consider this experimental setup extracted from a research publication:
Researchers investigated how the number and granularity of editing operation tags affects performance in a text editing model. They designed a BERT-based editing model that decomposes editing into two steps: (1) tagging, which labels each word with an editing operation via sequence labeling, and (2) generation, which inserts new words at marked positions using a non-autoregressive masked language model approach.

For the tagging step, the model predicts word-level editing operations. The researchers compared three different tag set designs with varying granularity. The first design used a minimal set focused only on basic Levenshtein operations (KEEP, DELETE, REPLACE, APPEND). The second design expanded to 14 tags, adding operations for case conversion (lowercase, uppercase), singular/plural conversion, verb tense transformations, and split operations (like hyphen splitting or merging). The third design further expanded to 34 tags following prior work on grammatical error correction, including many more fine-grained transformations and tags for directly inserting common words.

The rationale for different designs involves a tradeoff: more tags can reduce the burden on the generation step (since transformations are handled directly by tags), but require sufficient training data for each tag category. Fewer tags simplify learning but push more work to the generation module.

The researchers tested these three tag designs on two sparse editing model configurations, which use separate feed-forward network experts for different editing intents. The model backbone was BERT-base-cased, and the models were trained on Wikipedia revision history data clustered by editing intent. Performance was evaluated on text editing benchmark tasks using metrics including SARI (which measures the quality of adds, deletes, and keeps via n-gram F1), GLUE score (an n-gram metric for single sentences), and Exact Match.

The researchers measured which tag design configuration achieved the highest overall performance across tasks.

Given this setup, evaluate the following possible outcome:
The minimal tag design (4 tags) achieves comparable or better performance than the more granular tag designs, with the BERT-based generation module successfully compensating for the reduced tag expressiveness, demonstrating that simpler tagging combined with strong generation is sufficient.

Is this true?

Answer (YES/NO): NO